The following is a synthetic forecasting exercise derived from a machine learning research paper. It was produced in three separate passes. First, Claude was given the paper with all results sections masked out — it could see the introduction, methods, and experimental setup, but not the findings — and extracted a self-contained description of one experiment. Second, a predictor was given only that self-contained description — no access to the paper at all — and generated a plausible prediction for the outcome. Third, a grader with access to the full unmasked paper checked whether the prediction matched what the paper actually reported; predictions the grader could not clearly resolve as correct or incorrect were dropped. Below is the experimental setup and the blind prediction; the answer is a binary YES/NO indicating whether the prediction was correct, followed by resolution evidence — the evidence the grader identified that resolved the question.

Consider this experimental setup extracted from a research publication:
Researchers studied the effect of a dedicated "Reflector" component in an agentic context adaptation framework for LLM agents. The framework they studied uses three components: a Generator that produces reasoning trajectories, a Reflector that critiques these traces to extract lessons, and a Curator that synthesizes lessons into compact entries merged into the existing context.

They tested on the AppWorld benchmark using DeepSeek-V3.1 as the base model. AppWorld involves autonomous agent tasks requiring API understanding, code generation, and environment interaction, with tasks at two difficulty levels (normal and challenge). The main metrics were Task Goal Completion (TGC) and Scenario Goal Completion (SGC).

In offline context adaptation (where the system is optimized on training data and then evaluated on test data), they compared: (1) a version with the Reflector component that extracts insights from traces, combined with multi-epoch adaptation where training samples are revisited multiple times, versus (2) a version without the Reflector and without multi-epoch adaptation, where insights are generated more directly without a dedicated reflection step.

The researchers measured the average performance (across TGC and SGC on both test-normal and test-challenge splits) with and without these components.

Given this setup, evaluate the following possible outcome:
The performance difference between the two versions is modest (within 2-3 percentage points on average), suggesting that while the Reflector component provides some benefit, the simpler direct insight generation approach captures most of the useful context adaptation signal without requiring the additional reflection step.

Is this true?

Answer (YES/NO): NO